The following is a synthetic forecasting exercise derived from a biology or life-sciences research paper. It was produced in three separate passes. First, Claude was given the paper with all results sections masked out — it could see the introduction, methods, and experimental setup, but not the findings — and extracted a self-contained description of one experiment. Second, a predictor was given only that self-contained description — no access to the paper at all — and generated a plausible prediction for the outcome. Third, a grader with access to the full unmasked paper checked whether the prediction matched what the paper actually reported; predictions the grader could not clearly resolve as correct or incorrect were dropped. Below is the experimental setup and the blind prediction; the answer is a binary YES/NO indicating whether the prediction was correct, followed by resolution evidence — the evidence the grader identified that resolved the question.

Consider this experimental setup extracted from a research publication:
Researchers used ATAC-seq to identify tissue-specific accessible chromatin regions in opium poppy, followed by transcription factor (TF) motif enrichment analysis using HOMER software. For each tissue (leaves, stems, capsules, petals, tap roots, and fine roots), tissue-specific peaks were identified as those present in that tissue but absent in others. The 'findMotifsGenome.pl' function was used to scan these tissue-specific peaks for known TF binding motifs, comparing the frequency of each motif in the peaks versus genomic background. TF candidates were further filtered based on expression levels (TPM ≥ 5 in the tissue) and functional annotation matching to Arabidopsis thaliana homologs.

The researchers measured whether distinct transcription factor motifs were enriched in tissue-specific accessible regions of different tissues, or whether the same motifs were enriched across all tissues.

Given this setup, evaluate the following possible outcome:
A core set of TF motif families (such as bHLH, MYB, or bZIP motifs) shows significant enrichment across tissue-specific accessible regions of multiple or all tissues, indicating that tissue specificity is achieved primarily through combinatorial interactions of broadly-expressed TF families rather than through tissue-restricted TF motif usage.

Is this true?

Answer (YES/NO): NO